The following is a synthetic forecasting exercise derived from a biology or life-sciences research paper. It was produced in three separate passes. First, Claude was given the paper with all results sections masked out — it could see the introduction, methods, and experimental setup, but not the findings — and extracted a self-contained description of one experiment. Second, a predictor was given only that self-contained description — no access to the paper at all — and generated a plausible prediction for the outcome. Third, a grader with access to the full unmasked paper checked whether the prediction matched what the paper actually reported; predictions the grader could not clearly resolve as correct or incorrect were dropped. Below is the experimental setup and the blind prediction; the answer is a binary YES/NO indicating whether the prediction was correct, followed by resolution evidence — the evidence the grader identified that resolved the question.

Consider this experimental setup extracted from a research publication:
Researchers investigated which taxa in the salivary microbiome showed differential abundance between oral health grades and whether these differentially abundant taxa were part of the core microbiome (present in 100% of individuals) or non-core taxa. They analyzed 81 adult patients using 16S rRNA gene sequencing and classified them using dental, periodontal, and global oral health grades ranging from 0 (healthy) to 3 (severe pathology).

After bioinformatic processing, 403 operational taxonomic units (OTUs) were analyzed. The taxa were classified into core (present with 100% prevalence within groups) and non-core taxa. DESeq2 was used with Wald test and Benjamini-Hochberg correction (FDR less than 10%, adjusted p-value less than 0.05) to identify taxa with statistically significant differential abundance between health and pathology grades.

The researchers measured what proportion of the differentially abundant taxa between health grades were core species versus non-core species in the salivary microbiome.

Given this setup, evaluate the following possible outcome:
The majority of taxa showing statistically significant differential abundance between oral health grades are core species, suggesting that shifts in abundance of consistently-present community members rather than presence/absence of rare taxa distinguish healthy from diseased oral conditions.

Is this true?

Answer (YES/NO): NO